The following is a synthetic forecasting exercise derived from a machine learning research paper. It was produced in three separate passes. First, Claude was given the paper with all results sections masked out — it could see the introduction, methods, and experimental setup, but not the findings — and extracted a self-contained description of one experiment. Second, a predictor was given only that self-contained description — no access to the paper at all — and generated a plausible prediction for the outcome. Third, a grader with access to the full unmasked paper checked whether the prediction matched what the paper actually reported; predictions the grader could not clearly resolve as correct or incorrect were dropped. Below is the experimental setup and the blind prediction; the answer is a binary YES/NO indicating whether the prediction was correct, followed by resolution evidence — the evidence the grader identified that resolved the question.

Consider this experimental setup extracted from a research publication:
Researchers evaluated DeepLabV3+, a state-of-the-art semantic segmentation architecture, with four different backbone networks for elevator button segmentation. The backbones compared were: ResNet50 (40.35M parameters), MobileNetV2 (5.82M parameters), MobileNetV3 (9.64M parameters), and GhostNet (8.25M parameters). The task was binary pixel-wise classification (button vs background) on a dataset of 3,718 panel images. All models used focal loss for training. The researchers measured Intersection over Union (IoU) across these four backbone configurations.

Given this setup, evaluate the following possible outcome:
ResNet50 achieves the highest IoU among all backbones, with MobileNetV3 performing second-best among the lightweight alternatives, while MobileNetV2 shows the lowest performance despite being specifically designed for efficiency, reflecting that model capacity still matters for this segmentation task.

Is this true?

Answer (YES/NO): YES